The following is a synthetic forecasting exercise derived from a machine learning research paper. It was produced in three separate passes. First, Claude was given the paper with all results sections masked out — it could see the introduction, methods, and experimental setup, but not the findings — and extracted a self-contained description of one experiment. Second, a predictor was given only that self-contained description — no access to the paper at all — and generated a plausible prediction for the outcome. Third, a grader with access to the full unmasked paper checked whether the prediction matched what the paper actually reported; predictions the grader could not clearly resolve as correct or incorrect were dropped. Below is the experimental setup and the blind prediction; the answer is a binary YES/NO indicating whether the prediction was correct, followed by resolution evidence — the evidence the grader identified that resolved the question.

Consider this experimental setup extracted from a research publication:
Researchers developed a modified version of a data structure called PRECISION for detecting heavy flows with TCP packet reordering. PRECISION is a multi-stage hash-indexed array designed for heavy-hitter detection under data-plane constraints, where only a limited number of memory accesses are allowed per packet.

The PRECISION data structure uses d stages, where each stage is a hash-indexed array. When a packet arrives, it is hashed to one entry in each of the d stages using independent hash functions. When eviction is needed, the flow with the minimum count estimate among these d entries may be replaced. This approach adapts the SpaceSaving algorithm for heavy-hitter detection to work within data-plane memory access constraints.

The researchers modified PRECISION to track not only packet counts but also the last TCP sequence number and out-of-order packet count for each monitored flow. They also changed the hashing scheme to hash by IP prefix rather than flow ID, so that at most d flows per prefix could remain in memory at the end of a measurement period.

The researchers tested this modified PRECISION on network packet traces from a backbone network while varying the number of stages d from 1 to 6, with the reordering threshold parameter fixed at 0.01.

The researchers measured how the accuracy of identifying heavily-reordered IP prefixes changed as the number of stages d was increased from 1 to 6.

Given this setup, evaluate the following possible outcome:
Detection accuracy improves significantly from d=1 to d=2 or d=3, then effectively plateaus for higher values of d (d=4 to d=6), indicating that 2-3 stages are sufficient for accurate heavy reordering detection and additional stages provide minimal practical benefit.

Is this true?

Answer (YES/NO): NO